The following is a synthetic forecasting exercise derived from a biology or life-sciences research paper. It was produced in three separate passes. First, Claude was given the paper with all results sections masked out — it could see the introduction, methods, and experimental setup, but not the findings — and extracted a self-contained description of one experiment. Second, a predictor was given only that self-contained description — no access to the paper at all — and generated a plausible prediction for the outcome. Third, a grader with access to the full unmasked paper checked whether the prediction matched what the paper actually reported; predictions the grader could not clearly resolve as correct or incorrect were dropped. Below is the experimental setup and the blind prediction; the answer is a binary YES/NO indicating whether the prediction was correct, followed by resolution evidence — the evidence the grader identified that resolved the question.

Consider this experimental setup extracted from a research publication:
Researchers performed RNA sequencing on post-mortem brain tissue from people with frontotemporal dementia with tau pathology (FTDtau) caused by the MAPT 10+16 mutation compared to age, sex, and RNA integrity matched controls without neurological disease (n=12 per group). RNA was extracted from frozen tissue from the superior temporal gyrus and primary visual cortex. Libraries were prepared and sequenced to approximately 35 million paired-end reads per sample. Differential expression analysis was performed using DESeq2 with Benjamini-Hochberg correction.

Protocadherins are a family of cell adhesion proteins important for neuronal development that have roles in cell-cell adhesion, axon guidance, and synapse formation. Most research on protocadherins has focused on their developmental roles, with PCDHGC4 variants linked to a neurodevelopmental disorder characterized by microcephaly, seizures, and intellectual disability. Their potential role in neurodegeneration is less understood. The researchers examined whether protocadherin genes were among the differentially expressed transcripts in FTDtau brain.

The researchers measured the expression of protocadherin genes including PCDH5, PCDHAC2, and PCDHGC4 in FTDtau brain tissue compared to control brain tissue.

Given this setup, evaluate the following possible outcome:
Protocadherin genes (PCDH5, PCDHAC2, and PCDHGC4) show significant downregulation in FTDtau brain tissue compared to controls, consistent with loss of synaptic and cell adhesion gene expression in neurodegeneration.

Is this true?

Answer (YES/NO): YES